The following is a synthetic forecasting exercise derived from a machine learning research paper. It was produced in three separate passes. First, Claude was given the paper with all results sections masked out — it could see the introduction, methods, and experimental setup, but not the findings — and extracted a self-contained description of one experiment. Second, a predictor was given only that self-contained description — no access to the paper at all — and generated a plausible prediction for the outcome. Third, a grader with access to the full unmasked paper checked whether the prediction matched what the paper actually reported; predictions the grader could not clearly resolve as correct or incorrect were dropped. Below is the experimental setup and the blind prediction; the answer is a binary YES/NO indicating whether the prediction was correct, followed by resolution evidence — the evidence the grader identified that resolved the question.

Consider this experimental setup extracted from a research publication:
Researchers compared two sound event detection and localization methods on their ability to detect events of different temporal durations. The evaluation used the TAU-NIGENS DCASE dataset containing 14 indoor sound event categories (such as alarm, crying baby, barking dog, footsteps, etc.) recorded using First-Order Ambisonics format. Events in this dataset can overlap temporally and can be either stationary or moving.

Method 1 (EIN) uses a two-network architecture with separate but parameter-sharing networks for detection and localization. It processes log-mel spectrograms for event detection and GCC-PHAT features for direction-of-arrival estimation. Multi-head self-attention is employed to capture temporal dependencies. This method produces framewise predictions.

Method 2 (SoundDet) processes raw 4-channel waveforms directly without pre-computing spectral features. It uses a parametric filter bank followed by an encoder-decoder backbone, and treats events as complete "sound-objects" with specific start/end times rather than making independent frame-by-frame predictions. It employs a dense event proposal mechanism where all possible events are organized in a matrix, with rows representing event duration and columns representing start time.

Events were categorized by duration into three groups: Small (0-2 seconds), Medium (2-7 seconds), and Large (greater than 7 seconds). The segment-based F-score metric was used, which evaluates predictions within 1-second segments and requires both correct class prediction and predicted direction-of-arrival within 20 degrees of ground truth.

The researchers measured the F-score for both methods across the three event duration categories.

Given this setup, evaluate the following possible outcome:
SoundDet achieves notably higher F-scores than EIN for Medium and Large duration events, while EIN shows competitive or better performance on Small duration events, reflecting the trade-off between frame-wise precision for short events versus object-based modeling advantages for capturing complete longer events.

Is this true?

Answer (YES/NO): NO